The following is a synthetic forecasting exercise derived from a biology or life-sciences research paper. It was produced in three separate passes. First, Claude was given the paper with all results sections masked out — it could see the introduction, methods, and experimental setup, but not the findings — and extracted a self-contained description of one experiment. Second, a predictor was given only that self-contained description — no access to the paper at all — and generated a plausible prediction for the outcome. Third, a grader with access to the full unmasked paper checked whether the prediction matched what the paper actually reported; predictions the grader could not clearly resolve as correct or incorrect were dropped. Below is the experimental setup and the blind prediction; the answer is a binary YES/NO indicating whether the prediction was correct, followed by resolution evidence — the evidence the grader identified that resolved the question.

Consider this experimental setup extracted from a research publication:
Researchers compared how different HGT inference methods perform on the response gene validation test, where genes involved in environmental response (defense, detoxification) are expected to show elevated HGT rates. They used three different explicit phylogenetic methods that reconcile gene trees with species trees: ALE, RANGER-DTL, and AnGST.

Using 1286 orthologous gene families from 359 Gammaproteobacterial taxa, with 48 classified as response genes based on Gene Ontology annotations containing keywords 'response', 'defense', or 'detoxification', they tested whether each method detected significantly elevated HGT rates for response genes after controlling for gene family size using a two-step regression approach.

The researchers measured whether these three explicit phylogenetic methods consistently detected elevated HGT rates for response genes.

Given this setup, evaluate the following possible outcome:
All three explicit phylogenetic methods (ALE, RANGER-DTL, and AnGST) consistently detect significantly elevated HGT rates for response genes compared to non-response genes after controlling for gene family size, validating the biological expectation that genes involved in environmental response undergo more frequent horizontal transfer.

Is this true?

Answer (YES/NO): NO